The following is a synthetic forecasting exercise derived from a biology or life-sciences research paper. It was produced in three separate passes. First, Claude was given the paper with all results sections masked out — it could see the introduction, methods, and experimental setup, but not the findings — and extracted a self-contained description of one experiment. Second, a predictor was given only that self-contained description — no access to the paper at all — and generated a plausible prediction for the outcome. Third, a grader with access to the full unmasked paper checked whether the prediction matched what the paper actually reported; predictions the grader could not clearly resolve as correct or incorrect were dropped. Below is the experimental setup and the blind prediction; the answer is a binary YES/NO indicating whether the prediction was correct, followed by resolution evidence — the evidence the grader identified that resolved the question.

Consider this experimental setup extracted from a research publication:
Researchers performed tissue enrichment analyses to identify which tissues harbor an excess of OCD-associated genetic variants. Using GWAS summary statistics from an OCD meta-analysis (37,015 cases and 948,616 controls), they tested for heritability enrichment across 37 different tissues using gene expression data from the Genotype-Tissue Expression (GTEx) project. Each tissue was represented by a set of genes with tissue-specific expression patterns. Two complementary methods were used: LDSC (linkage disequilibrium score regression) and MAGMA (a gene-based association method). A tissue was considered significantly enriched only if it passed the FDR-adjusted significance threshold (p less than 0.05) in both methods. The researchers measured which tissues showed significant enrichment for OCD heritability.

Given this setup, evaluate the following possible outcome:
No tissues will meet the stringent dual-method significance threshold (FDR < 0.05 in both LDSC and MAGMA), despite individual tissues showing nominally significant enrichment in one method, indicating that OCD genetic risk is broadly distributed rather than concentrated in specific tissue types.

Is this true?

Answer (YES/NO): NO